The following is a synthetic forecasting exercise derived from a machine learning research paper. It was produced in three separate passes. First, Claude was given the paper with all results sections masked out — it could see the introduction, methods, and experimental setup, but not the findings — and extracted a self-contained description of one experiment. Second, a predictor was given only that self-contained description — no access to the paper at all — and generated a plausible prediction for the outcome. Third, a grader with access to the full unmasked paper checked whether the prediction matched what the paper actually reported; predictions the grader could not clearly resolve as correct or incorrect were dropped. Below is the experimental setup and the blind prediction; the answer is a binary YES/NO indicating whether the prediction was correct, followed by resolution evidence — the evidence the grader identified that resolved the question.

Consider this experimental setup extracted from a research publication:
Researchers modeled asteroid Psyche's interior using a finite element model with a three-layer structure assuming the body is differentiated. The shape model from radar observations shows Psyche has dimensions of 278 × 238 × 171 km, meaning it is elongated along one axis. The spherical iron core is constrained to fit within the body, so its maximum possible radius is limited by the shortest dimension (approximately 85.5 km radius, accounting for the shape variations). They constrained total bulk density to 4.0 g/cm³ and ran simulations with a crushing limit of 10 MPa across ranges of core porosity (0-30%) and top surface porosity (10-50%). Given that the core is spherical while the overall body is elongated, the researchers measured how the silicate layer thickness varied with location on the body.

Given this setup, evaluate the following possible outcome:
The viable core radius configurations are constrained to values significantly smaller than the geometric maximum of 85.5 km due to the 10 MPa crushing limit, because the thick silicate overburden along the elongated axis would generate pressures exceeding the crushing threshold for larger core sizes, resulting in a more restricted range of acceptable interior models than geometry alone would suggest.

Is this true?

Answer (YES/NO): NO